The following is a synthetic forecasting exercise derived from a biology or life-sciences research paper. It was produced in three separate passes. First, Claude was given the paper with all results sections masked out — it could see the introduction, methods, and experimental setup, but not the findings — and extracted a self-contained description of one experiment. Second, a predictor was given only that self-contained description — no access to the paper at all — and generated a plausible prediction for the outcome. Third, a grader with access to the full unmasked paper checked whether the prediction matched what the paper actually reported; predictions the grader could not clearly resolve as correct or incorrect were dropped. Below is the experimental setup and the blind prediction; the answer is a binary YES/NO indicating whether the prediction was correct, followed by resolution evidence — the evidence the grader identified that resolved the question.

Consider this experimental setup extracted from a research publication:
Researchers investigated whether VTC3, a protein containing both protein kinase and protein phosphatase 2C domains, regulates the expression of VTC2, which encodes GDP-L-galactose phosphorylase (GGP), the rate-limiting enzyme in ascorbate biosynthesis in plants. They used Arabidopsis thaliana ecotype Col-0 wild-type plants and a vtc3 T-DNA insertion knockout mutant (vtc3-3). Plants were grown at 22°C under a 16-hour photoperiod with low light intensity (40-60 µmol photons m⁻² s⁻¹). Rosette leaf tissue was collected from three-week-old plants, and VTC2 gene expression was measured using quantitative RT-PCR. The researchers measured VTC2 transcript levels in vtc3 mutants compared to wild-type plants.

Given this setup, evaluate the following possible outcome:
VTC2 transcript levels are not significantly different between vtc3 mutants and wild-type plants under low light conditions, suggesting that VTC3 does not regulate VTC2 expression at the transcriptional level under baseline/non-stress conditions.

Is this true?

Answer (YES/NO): NO